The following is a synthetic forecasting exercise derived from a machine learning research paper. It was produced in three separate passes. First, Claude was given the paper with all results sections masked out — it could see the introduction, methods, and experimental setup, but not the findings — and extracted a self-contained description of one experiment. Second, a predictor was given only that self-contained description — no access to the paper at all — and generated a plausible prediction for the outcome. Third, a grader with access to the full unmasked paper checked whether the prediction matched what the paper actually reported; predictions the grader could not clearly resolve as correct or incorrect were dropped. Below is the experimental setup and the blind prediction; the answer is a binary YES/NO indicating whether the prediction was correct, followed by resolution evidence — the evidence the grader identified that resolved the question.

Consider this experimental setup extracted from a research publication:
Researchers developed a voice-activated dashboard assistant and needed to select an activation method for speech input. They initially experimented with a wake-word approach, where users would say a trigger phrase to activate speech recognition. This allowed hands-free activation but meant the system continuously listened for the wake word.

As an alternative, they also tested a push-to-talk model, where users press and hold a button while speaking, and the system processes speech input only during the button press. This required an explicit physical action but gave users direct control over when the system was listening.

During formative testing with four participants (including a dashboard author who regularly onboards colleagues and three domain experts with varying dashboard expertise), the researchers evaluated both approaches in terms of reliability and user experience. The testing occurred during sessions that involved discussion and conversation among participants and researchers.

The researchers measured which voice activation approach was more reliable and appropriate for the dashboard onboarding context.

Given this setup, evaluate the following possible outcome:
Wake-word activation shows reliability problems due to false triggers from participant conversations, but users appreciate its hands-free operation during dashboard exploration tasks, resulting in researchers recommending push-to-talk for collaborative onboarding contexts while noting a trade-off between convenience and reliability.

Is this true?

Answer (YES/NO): NO